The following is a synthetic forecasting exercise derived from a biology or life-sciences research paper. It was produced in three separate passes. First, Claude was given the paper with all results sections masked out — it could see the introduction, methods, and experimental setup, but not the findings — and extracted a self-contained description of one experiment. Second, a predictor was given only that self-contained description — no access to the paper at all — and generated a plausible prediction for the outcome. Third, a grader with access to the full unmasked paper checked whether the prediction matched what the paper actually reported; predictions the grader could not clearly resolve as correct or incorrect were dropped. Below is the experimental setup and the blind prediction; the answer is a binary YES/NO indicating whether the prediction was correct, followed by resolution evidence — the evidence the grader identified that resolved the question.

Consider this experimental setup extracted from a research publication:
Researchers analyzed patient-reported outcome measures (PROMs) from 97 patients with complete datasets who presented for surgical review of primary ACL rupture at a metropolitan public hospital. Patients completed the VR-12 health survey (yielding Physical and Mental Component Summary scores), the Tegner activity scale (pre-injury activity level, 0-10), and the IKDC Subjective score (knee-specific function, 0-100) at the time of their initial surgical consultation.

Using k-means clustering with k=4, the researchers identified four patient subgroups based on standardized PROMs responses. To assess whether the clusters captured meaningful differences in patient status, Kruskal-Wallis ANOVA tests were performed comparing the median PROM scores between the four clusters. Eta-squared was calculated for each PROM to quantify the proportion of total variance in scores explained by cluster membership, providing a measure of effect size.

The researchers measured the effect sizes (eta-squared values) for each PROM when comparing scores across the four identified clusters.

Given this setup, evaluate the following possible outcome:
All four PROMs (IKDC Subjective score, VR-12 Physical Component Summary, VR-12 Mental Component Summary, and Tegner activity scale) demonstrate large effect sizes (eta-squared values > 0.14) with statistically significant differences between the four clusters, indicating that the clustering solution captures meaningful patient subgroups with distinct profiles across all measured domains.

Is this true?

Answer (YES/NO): YES